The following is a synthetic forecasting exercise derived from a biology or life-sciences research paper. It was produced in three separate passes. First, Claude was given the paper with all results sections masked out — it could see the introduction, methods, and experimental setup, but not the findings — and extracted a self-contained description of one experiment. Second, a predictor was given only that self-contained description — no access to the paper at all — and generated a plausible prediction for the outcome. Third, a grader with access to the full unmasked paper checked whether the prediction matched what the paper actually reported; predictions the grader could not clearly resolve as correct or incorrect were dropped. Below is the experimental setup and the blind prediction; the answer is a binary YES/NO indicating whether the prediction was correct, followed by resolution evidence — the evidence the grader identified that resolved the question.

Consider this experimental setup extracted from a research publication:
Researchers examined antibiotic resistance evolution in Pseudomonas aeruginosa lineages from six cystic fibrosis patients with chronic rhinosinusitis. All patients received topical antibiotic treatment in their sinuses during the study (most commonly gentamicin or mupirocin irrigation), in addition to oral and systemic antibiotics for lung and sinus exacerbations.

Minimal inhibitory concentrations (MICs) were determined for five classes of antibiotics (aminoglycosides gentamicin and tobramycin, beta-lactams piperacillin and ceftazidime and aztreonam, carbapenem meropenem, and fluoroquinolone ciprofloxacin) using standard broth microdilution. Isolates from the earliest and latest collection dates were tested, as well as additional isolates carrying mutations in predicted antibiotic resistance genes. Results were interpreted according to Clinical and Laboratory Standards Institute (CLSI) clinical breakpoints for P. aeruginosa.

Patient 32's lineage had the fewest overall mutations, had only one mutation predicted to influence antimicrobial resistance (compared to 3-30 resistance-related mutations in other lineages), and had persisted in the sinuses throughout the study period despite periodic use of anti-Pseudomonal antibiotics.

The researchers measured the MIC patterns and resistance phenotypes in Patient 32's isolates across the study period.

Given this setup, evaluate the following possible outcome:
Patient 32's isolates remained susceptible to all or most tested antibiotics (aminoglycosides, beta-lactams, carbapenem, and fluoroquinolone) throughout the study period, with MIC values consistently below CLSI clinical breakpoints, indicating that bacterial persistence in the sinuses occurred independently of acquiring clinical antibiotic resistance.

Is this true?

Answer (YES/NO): YES